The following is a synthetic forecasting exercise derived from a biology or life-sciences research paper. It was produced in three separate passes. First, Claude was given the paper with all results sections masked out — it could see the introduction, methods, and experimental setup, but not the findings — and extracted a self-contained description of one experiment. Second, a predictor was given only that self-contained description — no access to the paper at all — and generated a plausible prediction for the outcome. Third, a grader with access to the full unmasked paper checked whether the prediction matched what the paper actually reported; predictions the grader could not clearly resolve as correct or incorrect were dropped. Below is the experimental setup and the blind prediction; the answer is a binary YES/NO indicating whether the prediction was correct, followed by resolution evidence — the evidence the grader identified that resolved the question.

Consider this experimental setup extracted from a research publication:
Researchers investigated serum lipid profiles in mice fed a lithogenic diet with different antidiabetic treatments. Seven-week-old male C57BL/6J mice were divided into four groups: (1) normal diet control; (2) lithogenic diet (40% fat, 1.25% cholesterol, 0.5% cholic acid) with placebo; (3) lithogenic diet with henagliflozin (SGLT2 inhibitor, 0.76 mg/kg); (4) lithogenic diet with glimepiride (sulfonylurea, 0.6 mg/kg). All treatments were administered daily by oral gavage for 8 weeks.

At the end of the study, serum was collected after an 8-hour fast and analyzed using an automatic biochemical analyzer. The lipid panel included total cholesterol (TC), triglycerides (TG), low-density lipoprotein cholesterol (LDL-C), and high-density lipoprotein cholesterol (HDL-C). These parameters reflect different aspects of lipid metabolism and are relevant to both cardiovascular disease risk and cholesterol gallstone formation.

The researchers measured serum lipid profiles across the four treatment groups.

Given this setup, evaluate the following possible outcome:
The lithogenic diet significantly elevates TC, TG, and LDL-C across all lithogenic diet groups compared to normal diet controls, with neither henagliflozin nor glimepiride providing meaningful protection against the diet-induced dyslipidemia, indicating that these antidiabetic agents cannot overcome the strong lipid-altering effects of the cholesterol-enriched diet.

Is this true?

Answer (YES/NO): NO